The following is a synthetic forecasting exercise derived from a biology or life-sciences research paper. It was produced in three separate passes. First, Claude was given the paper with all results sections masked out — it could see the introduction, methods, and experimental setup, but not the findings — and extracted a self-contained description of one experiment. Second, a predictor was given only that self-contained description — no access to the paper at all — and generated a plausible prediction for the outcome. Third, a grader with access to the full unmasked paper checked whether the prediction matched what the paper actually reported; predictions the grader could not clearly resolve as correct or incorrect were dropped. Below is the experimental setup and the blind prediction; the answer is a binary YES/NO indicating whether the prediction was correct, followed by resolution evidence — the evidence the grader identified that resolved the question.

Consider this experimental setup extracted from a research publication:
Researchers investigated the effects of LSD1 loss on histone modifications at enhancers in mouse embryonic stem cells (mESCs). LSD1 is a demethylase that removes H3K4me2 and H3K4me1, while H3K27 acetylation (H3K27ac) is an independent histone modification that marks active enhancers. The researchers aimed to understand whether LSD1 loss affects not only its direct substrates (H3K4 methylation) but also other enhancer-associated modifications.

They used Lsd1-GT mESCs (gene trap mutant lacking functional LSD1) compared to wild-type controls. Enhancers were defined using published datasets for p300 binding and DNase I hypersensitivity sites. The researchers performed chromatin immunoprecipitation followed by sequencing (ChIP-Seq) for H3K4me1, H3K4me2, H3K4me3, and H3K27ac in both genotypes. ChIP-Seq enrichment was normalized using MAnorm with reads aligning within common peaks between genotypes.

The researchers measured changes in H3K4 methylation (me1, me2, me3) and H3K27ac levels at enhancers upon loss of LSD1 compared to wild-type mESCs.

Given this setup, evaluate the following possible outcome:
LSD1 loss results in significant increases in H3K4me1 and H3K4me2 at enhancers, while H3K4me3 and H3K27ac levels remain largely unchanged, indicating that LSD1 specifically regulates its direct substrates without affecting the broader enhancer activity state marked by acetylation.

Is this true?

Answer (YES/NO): NO